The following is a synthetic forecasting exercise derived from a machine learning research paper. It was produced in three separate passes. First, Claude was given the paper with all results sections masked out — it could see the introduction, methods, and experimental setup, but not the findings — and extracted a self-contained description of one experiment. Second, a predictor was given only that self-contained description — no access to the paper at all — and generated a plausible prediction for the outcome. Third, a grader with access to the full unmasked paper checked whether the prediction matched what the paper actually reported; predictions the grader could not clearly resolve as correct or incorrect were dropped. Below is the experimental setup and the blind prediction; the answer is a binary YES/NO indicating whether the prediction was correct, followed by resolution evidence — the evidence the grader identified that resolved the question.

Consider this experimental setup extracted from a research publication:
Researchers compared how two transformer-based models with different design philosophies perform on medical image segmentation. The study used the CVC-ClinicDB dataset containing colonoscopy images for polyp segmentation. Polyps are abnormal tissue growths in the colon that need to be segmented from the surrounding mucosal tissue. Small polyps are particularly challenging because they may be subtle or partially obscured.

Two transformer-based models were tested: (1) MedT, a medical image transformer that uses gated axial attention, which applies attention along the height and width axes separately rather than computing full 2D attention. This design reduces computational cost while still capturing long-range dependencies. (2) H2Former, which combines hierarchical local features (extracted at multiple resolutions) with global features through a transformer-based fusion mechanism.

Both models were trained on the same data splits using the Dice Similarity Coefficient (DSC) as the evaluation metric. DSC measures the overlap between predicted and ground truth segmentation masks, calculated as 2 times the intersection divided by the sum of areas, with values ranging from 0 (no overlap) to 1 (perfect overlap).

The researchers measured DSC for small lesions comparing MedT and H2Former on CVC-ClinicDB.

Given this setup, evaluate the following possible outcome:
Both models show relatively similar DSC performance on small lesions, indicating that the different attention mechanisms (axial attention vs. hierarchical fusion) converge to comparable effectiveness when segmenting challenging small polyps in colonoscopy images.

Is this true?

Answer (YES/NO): NO